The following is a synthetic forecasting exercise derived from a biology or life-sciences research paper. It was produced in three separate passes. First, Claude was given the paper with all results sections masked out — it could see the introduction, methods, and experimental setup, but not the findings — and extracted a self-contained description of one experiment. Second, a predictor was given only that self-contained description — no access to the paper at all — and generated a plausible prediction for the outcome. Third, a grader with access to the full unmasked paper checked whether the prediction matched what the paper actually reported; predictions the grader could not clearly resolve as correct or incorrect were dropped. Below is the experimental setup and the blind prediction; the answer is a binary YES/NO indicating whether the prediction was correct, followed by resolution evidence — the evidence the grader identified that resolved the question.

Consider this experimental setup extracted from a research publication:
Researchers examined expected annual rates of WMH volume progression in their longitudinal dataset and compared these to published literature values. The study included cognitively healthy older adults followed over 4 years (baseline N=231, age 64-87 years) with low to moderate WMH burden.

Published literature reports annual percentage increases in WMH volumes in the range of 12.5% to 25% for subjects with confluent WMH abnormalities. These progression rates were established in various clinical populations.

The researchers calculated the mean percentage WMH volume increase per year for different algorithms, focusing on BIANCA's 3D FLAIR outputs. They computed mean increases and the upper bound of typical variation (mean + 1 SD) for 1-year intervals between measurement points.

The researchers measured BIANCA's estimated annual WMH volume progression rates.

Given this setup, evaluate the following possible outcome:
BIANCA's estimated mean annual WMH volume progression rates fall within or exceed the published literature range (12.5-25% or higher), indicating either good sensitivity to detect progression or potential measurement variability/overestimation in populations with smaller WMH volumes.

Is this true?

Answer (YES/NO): YES